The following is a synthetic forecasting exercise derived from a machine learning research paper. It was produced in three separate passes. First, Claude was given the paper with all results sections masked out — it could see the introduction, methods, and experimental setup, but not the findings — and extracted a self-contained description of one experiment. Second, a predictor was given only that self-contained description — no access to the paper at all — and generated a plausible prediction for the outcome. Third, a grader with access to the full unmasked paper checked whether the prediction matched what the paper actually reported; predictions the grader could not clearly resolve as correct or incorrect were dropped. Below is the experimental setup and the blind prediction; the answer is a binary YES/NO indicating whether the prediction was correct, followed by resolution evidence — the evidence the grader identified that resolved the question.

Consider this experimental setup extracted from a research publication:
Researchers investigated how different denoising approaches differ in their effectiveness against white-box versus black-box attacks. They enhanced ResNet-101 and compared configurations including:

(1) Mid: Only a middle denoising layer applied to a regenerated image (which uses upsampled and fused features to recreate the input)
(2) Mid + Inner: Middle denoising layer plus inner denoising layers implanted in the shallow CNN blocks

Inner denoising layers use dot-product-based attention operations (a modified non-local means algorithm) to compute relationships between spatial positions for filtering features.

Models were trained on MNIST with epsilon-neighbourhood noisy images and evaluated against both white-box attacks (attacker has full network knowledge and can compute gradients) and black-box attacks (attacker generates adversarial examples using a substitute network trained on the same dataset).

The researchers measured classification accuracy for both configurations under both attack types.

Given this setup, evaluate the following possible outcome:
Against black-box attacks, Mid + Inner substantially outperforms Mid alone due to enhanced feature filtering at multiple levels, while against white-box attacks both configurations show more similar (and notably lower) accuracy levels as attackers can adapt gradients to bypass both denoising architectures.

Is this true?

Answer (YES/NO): NO